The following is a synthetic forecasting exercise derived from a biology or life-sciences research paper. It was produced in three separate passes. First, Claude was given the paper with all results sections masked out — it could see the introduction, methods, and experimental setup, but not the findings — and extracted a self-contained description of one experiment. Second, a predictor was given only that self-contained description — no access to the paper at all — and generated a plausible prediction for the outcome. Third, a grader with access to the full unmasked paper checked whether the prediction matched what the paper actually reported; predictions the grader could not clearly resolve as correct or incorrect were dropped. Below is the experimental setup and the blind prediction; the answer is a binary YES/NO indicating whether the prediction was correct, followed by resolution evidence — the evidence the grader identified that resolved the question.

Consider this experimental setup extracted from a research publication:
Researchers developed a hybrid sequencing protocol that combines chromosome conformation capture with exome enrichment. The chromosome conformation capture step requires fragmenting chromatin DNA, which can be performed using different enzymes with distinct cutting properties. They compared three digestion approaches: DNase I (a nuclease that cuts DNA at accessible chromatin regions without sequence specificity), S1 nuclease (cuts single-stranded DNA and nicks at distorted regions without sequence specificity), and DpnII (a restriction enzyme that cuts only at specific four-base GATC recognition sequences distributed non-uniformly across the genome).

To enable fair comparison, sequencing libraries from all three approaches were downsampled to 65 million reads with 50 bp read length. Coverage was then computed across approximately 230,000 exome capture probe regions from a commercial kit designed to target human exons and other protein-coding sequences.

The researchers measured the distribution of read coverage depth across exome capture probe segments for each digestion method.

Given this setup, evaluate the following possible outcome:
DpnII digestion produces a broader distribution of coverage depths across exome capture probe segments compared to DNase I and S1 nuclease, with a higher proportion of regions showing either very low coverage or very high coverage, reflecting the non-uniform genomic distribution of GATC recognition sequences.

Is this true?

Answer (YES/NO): YES